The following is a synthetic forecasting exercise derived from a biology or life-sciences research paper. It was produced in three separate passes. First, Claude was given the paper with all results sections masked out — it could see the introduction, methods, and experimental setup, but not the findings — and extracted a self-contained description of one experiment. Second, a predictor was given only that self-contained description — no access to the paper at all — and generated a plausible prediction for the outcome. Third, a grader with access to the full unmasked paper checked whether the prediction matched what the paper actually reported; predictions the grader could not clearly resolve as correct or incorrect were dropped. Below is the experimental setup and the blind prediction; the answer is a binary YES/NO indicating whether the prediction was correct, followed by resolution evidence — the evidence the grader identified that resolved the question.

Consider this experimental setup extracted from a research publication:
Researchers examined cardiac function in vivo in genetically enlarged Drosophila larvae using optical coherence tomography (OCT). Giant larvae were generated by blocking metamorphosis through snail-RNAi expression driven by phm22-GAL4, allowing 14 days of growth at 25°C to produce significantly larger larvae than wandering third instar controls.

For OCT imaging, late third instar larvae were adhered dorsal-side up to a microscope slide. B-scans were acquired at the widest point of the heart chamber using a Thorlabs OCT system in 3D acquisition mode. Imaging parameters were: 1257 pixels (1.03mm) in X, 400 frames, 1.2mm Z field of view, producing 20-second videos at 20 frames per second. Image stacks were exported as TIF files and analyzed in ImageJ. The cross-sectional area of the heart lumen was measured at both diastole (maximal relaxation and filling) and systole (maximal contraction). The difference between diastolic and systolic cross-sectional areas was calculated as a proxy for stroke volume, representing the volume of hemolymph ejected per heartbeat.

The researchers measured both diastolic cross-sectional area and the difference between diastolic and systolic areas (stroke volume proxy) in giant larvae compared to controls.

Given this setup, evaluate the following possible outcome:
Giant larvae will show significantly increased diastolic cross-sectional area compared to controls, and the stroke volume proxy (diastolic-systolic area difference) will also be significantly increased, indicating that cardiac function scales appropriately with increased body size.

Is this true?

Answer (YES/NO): NO